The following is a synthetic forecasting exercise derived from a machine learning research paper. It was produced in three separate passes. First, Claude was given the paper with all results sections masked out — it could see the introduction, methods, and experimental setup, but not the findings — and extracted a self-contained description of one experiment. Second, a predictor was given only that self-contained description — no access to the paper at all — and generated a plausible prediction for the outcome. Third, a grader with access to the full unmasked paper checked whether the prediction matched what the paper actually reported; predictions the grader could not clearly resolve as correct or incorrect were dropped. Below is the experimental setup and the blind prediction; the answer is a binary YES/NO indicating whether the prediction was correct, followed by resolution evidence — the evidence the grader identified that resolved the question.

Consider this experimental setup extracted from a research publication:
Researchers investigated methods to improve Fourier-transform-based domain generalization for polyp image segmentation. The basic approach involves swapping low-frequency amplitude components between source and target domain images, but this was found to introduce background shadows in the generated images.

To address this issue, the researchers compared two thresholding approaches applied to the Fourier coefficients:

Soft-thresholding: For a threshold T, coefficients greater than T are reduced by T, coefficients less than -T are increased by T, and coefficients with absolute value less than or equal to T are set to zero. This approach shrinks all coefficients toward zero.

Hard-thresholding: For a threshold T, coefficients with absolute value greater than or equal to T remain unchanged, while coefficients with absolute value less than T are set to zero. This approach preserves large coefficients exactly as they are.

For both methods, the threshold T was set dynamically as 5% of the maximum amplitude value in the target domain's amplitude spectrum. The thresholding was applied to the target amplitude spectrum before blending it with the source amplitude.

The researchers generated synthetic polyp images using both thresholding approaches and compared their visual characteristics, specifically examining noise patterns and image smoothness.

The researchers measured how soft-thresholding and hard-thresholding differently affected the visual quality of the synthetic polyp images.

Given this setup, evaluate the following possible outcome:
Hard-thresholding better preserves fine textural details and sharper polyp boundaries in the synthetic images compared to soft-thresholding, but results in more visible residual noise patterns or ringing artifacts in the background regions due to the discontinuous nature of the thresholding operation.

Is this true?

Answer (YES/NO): NO